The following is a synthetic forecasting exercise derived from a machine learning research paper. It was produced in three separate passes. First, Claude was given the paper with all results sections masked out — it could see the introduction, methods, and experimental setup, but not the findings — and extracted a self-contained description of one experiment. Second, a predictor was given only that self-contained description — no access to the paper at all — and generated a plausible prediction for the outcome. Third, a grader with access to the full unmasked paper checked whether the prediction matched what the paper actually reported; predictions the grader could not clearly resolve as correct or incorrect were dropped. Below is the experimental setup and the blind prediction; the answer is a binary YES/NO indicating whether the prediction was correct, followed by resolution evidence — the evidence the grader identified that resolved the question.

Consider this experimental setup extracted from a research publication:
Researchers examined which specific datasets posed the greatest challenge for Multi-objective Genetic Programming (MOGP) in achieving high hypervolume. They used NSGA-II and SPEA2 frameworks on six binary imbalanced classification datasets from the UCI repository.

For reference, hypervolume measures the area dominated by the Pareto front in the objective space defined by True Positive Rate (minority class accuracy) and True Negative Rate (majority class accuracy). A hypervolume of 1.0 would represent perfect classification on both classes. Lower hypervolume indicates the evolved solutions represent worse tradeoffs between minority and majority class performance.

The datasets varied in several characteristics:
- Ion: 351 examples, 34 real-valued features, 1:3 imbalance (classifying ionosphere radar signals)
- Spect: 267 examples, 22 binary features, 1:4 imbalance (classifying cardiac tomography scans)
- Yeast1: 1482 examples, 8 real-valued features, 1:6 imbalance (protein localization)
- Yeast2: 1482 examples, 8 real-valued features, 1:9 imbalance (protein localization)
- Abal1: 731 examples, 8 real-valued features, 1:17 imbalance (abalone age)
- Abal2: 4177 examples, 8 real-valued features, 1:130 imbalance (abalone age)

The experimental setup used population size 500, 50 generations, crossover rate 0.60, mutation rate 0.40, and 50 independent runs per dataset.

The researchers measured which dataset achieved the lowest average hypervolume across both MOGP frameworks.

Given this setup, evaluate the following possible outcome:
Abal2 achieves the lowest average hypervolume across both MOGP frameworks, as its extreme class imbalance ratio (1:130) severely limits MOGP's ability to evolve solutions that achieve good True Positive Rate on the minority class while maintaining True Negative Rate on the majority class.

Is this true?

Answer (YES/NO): NO